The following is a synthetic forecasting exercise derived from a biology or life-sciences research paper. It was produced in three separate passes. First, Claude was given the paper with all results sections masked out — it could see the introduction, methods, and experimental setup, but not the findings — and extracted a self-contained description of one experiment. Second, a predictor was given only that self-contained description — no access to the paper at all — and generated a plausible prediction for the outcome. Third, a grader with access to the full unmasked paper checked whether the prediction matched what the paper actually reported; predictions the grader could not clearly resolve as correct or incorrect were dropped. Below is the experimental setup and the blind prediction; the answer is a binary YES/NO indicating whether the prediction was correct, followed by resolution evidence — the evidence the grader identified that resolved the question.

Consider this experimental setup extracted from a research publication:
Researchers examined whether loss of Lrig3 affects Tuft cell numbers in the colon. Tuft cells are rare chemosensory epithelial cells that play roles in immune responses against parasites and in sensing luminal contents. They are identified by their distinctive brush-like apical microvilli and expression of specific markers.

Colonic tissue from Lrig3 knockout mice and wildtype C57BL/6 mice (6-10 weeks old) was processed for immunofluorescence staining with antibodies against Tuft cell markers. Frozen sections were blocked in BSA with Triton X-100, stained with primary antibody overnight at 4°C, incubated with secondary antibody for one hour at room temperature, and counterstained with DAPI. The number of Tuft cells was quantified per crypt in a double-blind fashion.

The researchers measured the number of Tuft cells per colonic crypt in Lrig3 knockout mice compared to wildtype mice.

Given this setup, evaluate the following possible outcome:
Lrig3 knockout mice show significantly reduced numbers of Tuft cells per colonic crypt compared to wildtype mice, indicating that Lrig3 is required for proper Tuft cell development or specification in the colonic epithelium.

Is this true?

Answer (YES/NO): NO